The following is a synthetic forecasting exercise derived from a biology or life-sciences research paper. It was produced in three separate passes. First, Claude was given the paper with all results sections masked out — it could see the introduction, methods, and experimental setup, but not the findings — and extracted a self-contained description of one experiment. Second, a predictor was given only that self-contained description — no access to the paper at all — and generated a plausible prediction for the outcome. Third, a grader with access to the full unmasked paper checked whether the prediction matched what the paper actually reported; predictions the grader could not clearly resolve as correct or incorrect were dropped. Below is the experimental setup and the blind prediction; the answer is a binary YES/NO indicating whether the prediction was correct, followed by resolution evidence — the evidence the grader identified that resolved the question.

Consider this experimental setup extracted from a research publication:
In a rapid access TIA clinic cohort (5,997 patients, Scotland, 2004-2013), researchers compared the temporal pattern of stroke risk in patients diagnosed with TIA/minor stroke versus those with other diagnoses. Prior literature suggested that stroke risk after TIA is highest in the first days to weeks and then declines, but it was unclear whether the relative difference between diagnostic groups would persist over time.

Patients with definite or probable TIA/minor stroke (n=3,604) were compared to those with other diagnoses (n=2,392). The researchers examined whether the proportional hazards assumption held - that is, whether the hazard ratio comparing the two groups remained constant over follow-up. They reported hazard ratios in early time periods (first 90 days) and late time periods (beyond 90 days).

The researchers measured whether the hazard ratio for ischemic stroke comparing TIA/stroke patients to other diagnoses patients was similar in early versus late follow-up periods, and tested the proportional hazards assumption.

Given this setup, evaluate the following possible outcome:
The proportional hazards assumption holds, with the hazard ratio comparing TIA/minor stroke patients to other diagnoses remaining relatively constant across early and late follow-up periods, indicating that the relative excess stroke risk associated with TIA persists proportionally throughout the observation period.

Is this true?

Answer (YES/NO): NO